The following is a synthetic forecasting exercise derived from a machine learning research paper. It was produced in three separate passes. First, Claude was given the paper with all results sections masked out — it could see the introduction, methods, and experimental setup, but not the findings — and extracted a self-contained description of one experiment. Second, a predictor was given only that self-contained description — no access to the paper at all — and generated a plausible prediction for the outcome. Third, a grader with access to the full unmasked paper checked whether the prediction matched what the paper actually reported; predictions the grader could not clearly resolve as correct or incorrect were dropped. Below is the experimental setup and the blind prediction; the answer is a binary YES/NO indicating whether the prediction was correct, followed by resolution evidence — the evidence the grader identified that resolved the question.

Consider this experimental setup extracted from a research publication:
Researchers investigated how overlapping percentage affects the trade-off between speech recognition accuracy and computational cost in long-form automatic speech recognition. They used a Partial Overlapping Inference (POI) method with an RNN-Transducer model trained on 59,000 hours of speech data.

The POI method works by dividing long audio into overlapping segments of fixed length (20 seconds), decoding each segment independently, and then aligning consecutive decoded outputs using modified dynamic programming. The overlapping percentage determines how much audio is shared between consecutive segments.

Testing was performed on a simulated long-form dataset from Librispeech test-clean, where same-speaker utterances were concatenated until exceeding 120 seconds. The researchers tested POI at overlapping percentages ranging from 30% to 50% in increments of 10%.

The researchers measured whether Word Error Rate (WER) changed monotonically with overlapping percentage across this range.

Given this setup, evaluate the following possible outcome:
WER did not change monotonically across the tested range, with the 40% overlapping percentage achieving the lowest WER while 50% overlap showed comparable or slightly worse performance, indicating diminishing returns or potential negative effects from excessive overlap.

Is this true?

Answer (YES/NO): NO